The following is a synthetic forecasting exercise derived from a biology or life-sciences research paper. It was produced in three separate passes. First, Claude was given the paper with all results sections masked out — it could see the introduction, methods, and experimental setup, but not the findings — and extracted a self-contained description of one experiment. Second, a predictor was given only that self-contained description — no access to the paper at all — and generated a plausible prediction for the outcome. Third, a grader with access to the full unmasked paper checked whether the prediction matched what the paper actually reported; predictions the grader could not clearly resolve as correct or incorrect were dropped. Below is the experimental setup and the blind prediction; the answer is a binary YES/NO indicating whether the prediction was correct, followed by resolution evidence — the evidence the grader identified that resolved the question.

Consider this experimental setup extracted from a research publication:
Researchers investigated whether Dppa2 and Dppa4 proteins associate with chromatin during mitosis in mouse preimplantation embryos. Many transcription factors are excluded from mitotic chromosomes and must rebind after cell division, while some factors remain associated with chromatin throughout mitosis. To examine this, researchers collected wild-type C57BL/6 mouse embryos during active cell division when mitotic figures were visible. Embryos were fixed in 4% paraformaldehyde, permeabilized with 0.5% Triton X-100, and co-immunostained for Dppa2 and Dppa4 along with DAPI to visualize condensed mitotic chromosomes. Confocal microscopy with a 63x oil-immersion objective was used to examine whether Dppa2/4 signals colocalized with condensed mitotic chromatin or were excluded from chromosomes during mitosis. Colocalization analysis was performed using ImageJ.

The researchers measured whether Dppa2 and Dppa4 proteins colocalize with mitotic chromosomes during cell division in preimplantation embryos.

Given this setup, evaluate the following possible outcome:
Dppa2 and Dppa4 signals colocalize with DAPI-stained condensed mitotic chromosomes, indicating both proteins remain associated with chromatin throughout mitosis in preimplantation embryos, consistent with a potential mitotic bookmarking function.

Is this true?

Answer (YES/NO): YES